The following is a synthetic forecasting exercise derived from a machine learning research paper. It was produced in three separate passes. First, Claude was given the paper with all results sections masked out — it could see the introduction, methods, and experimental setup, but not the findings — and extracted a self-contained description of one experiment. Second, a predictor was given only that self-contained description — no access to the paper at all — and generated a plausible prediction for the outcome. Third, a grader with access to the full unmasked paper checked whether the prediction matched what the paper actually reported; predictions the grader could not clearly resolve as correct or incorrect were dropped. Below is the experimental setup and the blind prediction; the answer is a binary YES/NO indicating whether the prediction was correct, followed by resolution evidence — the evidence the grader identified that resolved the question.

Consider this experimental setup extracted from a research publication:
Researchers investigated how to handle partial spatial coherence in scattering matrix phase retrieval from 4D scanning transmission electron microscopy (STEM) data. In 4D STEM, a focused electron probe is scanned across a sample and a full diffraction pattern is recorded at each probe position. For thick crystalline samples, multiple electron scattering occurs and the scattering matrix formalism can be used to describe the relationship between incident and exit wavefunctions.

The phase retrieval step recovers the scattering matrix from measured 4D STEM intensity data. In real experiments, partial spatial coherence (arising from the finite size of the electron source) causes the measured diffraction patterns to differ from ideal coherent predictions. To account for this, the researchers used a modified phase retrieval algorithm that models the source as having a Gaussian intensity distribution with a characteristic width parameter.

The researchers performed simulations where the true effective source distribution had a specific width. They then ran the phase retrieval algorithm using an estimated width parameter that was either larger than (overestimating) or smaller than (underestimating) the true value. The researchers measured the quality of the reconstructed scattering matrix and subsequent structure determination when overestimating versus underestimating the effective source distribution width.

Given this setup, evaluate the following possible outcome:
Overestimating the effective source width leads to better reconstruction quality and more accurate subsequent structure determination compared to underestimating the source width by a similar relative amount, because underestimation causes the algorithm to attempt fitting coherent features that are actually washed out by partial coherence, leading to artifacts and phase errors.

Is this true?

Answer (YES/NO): YES